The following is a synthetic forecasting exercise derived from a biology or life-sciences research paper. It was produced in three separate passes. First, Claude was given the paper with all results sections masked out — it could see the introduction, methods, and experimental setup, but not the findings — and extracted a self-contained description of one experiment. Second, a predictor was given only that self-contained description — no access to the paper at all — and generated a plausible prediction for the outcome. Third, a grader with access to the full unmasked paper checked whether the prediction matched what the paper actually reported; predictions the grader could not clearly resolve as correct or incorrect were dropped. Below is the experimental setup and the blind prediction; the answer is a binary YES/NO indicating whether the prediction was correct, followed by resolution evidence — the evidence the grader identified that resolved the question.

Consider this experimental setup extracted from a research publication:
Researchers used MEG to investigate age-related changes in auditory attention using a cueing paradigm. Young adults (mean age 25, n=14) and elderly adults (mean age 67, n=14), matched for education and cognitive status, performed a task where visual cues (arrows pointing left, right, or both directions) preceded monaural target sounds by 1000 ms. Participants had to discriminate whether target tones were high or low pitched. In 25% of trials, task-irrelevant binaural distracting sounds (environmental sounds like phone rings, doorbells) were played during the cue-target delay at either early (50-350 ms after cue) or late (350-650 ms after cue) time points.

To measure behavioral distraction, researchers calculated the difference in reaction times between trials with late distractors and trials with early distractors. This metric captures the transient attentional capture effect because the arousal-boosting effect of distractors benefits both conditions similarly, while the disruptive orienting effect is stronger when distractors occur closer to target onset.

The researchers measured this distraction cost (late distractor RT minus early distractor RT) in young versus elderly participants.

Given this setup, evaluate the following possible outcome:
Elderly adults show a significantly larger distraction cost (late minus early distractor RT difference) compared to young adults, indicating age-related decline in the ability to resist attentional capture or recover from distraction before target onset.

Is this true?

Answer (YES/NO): YES